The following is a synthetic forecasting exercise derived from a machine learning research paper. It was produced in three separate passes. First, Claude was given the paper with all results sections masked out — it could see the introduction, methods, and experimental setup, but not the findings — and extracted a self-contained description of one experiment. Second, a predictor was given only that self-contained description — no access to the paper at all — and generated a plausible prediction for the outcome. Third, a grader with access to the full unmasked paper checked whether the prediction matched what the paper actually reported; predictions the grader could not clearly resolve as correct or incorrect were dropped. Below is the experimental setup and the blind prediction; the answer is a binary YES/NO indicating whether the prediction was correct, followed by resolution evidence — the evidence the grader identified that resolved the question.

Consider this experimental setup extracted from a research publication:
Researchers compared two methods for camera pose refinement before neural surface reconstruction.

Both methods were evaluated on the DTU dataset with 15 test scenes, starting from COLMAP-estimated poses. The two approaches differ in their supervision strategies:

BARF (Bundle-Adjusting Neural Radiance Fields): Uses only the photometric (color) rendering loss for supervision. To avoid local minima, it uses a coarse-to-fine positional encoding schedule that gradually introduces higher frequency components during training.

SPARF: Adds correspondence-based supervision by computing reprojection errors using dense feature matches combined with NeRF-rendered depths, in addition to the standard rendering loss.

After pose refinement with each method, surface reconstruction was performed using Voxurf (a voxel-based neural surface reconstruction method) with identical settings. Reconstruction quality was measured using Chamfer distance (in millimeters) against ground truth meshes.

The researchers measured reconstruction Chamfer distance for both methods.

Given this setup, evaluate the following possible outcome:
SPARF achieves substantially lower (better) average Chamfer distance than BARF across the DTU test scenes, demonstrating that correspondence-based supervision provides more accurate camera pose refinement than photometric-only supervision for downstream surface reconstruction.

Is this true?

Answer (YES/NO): NO